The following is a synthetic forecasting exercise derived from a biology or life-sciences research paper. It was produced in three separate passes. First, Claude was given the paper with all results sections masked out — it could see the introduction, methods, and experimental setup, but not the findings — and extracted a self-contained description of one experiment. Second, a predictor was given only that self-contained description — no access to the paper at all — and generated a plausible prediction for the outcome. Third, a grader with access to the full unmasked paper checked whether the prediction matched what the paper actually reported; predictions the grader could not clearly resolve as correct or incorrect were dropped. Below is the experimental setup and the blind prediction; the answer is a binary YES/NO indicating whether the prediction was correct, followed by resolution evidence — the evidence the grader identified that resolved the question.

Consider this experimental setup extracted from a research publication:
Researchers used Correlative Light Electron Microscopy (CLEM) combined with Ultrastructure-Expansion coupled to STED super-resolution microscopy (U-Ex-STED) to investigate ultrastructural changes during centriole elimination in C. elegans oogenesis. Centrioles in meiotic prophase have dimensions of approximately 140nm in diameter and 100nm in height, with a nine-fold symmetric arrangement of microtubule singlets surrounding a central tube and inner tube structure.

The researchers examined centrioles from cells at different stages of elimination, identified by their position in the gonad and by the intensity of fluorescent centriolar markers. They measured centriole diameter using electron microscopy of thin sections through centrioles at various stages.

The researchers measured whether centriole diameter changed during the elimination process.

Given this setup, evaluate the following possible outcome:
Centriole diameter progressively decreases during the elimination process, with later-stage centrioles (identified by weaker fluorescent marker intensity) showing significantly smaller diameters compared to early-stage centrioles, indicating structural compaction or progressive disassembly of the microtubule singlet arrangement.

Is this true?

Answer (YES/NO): NO